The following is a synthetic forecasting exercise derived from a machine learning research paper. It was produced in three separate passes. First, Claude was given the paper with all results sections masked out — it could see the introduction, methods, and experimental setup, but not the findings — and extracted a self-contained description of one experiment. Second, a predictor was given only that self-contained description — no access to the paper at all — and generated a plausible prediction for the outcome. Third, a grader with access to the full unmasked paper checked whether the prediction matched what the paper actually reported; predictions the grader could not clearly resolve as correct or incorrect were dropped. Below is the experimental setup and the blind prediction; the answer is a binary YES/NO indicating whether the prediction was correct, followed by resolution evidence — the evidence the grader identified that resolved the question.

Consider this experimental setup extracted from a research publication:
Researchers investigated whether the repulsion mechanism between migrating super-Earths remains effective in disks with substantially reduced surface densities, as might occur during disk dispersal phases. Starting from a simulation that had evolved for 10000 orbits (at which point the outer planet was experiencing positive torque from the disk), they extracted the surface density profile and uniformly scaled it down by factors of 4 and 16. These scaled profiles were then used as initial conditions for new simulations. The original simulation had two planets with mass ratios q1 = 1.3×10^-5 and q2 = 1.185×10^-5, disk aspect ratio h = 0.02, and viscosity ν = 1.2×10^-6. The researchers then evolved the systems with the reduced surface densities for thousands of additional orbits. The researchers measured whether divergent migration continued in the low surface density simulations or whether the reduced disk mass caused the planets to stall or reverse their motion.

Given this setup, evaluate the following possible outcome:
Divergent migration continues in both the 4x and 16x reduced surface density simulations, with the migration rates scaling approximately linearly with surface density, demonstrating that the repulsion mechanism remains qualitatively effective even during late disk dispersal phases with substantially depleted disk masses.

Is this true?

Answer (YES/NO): YES